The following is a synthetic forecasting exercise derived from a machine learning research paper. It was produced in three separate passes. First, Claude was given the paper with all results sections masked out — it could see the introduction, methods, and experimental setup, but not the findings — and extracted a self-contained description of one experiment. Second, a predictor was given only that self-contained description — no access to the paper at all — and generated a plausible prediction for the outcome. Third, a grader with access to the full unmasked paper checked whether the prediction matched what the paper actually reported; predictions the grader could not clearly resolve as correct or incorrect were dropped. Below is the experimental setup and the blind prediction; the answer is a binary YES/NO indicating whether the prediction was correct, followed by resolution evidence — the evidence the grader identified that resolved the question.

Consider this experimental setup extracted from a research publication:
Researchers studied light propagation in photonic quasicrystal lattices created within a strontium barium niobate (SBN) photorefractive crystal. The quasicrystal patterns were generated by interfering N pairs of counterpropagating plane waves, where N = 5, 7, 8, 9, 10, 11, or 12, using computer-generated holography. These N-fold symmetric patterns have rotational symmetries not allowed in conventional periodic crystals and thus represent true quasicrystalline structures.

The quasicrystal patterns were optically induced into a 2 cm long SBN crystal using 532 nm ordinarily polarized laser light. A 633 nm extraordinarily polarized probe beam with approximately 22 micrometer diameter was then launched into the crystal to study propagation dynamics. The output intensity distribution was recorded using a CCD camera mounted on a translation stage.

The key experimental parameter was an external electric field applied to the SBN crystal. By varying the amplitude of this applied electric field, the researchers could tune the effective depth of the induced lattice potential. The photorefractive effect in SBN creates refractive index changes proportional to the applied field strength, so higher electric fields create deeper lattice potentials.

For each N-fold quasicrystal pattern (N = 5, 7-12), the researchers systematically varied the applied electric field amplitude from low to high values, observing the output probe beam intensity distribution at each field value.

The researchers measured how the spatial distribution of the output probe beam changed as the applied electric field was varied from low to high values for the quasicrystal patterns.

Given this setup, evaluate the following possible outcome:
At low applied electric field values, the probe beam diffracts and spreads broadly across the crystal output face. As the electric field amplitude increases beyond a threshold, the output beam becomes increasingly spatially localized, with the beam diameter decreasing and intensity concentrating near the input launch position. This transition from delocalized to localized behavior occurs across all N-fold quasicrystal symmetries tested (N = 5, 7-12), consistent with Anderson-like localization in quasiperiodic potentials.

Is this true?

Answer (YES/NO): YES